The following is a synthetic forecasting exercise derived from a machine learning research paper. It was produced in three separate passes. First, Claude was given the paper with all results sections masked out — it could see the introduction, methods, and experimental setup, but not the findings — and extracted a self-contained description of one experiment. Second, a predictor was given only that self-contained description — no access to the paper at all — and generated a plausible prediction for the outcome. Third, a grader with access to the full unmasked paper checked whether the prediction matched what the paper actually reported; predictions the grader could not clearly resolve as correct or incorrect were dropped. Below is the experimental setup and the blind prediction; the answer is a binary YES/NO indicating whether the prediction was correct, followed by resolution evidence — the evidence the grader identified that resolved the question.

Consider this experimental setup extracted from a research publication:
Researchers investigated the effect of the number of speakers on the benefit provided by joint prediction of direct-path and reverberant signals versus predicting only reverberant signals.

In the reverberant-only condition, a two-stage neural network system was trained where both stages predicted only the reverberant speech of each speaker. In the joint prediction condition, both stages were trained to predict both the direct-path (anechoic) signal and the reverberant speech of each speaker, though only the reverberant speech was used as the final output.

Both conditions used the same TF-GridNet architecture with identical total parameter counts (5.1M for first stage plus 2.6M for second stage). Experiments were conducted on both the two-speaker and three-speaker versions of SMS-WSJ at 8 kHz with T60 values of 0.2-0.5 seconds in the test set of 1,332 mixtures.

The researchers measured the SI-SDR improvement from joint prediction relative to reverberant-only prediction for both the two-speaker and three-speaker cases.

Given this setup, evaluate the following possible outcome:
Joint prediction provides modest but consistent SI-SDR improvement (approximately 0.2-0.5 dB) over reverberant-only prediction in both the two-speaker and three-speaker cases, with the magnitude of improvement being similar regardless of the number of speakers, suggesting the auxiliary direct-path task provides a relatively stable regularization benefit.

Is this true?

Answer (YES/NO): NO